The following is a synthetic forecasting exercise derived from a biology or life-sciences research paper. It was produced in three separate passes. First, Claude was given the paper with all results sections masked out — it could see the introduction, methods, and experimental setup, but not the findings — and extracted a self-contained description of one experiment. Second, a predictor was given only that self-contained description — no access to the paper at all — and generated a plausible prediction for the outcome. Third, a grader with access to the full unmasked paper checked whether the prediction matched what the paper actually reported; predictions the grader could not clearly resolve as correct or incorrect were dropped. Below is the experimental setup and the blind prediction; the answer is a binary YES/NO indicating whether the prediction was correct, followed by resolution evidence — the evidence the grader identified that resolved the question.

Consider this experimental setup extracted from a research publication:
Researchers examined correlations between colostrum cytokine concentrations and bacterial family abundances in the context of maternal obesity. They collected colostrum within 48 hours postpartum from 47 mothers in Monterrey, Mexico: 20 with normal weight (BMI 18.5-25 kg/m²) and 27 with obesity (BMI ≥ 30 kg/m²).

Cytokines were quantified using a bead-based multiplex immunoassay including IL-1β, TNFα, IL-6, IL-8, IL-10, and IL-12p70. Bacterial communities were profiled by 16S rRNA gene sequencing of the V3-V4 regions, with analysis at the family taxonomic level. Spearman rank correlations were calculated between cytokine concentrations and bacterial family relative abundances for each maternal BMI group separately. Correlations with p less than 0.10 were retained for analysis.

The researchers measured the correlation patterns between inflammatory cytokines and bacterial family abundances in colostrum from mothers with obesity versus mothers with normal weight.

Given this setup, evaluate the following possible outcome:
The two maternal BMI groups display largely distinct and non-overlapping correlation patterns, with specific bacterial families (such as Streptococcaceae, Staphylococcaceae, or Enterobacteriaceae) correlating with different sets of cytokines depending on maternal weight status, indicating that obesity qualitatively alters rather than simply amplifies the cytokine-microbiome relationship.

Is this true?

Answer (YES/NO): YES